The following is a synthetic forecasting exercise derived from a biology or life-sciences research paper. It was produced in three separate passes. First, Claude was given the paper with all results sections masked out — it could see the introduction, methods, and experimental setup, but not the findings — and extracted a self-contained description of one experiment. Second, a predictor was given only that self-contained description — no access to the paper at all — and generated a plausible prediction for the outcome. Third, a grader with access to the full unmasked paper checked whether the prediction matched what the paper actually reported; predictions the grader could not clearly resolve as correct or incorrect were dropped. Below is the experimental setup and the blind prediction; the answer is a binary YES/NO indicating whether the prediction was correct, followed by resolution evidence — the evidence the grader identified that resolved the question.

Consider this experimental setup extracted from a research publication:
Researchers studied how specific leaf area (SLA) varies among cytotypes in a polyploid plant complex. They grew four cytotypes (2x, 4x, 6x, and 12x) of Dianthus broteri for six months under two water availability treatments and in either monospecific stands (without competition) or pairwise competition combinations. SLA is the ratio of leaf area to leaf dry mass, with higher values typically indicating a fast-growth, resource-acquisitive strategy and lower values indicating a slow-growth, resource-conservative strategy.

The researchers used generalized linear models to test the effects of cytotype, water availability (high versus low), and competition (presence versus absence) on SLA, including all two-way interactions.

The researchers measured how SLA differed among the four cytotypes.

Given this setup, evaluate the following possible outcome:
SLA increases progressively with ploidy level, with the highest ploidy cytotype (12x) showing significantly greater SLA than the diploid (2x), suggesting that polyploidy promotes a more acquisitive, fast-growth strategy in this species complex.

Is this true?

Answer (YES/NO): NO